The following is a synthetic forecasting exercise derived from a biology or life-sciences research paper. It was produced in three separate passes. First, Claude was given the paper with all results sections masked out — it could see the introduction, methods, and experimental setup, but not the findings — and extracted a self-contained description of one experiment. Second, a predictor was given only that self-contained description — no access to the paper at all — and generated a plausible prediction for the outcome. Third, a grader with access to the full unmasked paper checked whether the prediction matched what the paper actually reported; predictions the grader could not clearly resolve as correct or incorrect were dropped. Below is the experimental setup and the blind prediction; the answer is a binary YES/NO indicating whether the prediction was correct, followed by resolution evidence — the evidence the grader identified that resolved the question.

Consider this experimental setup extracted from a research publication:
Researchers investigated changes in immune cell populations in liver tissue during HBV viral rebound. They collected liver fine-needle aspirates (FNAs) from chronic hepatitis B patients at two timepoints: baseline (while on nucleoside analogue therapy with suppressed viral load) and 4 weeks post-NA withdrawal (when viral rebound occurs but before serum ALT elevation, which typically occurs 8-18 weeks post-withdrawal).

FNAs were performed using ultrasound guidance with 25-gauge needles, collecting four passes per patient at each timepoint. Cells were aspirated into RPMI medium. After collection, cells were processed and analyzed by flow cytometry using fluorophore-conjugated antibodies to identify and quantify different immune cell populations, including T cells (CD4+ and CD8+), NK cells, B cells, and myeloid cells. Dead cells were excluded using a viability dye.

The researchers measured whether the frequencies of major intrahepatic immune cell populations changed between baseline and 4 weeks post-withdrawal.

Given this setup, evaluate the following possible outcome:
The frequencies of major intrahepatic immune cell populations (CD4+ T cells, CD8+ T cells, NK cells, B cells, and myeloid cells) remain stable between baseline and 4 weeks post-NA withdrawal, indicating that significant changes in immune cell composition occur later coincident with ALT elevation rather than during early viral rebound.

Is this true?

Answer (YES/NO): YES